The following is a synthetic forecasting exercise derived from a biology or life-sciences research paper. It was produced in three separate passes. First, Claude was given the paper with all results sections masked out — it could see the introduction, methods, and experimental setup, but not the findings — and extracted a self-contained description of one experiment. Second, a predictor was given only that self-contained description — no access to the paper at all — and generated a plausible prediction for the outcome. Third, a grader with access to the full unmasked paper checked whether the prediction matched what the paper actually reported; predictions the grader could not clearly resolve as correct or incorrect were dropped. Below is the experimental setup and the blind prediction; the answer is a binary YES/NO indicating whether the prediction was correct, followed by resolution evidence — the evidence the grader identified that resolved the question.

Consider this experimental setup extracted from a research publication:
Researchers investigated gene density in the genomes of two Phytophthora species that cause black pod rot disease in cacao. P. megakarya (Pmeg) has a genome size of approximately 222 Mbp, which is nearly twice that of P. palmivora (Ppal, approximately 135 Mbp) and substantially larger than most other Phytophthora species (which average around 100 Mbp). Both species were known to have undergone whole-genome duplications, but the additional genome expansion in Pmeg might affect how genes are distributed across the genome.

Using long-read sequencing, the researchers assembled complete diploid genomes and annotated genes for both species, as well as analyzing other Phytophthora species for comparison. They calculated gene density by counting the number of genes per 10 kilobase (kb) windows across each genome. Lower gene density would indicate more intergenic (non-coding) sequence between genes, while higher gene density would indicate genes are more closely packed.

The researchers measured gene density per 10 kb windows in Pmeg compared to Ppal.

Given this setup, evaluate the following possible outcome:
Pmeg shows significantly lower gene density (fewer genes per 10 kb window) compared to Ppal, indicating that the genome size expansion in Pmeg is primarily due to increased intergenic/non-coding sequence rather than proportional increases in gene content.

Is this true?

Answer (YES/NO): NO